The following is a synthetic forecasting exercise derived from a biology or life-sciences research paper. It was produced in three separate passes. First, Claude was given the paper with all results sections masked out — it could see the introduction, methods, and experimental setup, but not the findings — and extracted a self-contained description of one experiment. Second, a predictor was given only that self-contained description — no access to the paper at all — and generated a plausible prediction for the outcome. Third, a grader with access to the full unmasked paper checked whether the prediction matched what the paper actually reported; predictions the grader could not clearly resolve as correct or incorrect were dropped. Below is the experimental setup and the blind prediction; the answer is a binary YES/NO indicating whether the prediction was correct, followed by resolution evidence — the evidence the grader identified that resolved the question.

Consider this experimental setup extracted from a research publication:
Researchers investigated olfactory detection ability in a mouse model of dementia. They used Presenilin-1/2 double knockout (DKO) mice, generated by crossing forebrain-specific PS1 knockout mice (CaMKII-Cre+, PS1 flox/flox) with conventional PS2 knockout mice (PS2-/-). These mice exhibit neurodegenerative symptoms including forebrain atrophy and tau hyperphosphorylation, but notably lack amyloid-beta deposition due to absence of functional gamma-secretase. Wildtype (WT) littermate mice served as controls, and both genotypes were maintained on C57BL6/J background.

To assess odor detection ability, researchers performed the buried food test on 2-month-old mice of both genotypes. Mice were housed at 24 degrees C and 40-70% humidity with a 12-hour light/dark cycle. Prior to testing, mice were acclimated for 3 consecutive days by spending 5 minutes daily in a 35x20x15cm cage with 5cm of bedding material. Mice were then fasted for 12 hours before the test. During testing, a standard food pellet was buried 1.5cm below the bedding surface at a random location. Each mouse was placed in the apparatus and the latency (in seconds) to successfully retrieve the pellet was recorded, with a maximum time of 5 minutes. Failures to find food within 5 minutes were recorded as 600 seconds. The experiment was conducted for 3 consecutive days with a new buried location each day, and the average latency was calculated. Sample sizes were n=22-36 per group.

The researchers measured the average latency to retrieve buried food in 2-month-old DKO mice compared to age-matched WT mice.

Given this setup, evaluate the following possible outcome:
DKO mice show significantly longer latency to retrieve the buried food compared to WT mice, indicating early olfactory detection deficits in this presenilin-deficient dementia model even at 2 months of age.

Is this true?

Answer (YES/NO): YES